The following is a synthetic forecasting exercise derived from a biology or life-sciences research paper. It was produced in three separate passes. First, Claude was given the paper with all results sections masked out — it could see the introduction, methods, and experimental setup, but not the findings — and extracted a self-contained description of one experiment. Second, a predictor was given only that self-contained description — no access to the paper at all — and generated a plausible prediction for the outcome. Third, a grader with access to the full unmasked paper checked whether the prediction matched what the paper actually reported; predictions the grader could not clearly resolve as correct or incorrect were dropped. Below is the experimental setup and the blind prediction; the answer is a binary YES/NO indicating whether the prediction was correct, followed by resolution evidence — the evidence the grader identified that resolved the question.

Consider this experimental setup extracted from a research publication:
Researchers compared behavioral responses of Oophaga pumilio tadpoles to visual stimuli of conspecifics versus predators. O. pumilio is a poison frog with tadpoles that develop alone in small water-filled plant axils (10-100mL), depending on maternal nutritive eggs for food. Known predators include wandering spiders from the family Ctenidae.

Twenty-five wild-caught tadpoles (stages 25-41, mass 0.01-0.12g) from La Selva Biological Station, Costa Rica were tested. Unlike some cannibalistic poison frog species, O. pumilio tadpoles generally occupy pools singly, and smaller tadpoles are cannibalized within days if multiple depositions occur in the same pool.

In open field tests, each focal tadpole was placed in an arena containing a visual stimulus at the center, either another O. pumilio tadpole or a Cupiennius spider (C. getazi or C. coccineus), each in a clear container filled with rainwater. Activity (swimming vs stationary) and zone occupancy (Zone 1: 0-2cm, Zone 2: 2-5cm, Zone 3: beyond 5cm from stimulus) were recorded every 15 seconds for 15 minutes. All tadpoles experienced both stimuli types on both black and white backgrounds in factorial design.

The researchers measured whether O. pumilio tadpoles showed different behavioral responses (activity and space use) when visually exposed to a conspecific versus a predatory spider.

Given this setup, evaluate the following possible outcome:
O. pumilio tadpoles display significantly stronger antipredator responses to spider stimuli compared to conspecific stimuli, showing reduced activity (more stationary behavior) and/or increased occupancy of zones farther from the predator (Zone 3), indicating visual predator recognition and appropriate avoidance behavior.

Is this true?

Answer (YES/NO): NO